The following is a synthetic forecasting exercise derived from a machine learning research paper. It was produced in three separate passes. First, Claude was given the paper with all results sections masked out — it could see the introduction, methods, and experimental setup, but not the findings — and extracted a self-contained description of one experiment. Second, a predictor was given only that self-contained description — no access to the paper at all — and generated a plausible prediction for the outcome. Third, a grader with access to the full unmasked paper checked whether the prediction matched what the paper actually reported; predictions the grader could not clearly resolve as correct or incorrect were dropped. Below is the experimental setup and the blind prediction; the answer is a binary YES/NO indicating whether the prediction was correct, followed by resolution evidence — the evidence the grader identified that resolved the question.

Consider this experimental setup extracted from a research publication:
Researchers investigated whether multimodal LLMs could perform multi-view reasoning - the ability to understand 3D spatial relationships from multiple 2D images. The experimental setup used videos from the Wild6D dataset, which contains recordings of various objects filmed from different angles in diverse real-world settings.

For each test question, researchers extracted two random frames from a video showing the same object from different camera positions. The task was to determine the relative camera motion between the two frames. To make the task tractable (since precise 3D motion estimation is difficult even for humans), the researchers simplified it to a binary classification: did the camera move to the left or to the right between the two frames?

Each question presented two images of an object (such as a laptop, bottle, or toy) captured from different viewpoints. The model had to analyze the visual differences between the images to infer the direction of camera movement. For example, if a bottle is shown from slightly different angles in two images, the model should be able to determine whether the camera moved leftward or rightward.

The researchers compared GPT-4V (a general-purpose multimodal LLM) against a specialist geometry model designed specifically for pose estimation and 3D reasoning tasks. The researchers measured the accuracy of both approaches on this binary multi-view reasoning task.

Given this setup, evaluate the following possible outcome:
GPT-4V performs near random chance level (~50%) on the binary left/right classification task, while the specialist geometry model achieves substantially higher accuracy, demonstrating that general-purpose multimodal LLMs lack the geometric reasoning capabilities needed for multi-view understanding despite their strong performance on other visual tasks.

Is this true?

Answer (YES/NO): YES